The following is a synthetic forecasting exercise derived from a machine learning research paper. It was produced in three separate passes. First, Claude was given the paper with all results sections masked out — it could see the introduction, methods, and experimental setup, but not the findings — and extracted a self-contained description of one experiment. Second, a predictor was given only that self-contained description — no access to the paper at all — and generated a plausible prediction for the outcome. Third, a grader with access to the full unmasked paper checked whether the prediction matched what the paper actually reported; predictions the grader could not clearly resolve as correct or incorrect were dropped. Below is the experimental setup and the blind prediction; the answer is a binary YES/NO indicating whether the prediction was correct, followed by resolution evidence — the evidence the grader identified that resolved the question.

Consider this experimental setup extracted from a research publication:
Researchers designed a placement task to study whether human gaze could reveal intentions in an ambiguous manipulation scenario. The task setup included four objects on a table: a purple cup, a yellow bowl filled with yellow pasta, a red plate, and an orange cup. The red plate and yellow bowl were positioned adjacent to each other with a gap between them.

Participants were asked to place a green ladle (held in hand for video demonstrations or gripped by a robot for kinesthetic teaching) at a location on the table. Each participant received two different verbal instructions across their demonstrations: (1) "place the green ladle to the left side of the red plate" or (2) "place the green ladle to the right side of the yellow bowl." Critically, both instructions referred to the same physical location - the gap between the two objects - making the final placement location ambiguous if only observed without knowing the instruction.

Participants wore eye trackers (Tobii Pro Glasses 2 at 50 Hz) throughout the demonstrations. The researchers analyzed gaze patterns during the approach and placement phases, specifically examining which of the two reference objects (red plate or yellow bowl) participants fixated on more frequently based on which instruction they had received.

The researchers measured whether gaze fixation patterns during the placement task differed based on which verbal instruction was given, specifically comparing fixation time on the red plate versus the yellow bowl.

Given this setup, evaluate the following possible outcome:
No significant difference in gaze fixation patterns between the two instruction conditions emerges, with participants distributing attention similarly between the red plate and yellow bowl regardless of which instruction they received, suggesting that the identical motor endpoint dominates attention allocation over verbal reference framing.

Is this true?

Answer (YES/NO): NO